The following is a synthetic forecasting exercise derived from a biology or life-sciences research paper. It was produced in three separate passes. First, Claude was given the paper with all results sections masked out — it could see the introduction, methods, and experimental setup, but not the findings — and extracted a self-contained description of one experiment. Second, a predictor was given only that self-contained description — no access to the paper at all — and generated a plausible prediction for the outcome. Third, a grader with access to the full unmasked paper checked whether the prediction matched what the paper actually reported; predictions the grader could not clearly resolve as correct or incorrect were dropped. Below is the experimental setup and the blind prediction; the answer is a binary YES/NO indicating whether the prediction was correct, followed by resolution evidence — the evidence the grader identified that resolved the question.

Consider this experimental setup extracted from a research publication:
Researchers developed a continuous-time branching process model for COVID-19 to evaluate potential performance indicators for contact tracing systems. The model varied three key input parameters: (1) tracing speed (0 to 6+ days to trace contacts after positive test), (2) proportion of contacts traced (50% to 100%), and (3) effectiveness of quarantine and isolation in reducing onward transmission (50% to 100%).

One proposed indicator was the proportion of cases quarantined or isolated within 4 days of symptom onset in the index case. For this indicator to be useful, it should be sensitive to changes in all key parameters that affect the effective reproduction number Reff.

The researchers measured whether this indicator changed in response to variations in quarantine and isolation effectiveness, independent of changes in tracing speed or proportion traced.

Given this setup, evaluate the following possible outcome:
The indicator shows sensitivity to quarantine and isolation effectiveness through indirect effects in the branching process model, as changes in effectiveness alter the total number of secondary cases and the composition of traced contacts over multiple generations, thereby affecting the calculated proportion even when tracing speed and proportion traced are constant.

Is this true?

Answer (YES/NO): NO